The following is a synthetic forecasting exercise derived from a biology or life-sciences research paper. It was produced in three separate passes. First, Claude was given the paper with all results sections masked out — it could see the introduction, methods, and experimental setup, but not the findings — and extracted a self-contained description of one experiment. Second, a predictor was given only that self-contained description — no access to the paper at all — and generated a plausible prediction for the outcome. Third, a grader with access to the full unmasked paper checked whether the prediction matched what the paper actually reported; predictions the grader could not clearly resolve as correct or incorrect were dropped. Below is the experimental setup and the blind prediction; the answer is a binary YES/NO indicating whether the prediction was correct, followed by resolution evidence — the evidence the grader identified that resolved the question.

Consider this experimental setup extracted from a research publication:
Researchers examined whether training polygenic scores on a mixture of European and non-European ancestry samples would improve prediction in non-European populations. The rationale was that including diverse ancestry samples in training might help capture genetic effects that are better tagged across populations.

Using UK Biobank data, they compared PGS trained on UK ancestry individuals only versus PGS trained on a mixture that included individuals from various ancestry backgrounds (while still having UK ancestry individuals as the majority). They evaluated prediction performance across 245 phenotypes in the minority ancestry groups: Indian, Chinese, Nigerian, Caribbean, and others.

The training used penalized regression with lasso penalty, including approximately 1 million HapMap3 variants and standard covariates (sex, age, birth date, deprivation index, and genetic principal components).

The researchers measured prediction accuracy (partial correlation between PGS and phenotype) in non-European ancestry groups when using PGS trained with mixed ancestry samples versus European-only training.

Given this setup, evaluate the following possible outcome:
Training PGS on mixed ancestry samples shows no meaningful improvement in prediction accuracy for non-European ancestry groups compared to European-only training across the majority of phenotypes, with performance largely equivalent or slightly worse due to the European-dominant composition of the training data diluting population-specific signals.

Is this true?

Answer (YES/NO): YES